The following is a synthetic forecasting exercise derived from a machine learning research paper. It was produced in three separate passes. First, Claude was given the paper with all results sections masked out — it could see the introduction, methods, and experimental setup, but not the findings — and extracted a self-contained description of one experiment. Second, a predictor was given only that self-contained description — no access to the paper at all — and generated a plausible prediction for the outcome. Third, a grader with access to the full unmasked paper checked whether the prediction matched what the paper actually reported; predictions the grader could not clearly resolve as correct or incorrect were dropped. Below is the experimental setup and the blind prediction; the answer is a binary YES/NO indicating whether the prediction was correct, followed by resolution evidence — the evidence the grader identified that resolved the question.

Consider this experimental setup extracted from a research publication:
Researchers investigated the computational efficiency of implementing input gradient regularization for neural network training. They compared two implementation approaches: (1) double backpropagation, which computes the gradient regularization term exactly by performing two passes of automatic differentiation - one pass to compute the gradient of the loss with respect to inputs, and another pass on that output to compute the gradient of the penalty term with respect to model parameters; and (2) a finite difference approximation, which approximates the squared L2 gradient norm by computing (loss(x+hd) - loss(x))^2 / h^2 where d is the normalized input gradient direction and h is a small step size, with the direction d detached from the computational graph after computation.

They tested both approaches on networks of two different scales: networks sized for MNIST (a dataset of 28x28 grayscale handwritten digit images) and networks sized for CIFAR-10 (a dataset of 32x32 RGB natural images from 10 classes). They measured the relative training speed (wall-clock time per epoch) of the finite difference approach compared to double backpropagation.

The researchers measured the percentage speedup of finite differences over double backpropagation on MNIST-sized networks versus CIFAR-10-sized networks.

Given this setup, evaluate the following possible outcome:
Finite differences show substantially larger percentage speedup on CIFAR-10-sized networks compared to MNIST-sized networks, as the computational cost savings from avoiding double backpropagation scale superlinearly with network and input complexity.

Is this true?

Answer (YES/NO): YES